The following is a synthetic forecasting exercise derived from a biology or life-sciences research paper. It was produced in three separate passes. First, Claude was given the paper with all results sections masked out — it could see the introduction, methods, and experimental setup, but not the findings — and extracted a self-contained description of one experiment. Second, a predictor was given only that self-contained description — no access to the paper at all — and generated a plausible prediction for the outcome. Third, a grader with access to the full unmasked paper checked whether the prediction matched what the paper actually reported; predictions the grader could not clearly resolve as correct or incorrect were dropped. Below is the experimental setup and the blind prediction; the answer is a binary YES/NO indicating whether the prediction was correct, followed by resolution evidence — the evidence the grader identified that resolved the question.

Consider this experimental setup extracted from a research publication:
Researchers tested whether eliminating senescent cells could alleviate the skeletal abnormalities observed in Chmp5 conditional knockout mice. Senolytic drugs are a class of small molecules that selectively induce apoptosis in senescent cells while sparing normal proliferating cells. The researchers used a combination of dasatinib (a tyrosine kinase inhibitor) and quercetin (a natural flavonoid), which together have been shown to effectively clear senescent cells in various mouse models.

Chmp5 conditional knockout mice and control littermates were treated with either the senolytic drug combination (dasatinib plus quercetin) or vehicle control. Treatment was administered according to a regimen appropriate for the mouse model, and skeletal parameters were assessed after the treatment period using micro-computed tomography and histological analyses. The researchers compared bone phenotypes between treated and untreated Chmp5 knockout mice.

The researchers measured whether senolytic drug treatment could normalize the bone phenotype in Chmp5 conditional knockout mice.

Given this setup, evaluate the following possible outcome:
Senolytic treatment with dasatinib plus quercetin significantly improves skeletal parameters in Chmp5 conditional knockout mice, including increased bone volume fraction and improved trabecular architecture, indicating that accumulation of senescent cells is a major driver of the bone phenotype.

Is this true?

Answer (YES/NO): NO